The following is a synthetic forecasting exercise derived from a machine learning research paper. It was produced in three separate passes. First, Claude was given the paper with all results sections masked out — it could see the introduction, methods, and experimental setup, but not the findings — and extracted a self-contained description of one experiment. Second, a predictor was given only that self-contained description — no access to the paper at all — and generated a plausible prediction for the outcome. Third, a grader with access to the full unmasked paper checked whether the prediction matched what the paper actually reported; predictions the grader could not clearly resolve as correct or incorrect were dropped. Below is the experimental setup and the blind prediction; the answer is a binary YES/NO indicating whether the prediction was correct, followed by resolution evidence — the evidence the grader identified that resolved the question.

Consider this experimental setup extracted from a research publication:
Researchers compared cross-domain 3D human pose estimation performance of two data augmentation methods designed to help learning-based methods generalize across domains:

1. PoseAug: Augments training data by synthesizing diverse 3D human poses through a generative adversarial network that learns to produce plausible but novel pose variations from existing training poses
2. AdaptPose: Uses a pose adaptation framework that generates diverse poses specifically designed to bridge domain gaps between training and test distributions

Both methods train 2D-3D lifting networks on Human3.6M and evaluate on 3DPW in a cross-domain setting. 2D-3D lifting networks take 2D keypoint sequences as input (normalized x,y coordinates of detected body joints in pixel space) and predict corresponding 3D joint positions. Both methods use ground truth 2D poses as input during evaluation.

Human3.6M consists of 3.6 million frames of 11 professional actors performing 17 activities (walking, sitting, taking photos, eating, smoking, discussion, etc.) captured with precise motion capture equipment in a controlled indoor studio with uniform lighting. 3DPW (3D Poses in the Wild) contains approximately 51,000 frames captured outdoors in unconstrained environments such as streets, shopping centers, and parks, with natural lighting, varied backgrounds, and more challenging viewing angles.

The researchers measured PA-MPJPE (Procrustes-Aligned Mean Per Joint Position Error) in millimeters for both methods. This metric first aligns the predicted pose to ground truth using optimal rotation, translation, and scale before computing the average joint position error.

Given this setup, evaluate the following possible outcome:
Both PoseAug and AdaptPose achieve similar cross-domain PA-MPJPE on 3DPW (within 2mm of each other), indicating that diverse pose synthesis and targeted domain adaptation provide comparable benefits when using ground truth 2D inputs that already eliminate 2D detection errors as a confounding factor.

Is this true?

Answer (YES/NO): NO